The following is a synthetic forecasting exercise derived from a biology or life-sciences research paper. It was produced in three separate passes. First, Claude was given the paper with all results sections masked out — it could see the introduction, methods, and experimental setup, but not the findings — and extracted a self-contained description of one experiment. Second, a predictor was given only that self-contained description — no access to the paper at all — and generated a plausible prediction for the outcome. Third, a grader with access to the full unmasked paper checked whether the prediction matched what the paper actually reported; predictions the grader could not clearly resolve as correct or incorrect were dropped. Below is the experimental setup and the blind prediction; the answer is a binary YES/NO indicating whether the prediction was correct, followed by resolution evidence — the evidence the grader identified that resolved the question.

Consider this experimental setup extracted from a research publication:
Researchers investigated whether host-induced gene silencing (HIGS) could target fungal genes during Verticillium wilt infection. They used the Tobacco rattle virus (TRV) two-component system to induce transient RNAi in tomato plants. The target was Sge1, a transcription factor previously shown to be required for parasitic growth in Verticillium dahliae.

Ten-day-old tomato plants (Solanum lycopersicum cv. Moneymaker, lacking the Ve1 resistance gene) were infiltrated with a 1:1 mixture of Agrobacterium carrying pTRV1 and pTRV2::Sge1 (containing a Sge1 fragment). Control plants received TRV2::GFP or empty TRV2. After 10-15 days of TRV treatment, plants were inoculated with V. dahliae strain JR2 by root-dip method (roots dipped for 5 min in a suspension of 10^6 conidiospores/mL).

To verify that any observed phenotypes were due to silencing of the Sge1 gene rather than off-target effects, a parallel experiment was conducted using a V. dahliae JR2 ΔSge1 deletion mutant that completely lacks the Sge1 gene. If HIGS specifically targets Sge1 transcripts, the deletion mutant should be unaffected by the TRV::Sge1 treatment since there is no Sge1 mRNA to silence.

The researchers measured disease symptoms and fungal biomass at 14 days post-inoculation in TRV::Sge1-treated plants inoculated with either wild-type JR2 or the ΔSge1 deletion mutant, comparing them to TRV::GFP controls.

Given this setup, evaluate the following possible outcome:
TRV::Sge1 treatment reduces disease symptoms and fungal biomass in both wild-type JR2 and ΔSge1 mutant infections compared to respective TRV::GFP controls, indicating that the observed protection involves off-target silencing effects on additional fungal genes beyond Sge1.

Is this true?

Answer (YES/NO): NO